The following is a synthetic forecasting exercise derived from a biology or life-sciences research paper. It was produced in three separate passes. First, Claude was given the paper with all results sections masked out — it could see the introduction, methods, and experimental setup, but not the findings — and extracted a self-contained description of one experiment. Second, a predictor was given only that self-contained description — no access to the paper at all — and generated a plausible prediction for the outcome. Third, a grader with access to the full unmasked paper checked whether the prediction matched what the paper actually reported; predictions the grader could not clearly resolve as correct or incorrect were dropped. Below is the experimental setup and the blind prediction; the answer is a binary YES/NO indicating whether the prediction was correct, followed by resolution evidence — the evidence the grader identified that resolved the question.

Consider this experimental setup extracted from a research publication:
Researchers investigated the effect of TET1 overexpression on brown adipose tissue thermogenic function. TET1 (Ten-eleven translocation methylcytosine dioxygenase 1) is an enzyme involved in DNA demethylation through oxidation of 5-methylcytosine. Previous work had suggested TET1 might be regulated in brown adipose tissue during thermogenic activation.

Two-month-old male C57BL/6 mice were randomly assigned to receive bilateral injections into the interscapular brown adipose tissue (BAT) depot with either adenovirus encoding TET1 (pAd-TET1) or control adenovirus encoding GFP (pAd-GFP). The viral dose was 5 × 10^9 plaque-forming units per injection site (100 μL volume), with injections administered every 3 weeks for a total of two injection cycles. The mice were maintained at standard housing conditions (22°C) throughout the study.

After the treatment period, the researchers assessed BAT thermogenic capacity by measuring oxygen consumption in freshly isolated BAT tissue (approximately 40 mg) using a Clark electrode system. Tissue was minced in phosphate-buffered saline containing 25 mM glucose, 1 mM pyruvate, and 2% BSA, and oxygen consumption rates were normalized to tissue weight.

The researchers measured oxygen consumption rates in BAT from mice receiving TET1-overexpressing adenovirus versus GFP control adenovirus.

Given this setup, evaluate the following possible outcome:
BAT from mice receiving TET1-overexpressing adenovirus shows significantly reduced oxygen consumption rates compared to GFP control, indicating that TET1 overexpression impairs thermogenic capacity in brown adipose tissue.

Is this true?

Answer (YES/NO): YES